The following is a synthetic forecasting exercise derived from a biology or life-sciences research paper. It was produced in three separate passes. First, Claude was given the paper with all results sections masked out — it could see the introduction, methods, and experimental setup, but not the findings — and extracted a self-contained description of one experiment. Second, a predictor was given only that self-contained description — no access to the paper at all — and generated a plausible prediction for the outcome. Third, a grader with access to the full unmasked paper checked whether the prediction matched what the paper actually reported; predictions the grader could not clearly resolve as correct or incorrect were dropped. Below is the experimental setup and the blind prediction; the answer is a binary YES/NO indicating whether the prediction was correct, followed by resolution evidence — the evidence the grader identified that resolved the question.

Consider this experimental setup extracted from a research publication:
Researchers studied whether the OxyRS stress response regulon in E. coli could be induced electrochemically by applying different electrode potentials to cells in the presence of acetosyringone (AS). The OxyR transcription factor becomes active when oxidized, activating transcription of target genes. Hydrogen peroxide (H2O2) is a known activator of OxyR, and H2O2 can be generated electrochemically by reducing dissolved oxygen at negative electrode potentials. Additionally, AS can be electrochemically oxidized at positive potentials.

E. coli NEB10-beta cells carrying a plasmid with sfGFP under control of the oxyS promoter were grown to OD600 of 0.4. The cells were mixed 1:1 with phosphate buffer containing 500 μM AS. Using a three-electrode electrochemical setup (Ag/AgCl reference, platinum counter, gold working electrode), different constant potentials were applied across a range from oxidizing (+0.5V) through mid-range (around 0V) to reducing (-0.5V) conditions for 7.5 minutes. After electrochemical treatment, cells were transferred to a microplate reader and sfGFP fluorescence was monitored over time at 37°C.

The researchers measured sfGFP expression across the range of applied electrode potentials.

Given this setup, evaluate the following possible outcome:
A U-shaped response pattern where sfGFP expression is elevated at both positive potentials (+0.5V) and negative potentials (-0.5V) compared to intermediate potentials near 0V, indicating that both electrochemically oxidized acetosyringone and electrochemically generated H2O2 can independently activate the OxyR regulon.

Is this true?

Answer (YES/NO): YES